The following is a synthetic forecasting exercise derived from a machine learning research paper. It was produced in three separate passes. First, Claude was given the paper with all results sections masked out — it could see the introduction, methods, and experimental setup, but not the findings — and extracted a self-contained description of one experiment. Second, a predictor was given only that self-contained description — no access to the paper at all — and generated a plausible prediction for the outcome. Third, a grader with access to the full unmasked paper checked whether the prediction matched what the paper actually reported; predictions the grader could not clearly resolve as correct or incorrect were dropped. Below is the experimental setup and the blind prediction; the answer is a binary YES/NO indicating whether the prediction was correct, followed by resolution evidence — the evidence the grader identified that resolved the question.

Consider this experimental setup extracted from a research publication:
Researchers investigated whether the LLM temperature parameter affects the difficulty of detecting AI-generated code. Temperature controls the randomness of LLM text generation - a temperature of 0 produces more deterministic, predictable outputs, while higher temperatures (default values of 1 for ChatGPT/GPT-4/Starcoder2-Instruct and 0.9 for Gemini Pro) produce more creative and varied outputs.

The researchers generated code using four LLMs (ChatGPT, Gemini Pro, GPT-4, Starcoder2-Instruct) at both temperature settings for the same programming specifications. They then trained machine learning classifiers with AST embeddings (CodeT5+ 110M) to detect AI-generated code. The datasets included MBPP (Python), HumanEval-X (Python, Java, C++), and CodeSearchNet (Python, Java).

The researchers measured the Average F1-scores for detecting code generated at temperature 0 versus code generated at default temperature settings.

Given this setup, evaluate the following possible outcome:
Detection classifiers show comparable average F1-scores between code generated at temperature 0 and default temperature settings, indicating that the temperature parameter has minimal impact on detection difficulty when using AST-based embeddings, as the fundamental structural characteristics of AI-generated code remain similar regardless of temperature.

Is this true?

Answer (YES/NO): NO